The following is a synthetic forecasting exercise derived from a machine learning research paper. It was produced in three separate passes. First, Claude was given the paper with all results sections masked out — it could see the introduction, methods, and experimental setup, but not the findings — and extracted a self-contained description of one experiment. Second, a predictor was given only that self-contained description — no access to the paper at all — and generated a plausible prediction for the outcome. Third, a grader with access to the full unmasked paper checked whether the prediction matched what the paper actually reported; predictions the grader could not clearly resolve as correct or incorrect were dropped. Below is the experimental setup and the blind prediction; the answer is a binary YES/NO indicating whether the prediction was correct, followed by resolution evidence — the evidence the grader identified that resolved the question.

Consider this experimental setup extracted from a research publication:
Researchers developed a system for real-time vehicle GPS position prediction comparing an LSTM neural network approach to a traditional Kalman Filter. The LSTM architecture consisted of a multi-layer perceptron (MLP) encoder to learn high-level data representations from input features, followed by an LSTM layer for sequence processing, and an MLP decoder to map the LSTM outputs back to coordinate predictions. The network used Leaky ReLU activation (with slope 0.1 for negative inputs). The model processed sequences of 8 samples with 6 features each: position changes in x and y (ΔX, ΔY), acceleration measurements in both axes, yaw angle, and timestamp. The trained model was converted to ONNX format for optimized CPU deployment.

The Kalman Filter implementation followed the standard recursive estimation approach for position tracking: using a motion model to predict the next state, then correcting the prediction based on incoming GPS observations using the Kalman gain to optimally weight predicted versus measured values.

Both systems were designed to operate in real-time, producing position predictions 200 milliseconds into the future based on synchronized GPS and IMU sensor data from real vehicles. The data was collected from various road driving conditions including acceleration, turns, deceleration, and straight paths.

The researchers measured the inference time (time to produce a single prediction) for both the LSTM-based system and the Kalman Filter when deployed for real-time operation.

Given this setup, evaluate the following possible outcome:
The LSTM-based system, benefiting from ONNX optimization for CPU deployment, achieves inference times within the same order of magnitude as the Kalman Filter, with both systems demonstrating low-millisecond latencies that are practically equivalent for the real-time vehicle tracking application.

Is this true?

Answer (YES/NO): YES